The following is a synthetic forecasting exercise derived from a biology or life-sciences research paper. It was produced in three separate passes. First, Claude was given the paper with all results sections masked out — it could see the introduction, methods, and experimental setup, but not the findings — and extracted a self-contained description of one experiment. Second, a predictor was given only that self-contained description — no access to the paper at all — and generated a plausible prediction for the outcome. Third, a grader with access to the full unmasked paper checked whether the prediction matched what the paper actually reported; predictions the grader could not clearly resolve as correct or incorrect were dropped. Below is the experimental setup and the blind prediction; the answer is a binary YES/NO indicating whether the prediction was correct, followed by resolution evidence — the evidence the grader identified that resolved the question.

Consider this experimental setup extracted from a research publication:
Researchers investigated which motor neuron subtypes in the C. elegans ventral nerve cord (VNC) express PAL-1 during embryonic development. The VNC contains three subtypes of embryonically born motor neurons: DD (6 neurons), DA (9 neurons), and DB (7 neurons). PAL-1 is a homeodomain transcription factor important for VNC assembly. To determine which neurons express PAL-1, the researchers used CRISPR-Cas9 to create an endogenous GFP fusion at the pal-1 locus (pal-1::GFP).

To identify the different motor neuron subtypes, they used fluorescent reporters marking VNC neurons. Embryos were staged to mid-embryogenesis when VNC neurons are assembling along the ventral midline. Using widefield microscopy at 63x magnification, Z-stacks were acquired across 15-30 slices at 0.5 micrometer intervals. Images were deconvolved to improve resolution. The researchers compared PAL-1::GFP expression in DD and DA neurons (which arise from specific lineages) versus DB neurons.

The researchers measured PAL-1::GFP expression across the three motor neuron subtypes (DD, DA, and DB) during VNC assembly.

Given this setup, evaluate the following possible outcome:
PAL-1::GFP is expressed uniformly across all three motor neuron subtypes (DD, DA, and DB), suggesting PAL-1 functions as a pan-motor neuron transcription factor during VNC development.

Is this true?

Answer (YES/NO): NO